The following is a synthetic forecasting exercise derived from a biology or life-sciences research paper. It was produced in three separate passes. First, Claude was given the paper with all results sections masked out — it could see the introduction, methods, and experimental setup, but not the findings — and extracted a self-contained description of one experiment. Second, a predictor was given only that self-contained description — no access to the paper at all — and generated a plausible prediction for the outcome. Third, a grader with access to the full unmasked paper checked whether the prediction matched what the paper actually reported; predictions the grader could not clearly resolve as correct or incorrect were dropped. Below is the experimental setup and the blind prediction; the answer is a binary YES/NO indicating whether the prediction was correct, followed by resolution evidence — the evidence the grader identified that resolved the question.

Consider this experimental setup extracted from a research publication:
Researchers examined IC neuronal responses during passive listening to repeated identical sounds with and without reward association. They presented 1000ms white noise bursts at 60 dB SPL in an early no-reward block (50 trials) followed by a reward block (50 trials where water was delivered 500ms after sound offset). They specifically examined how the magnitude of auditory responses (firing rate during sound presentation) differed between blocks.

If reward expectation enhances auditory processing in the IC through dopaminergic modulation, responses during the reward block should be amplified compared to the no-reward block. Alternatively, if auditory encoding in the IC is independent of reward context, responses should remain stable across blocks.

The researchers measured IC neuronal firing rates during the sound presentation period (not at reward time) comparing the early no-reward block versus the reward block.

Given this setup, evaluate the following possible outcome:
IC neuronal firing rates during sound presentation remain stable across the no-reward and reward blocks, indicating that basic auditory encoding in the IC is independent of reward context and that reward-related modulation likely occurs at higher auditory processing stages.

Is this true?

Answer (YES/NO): YES